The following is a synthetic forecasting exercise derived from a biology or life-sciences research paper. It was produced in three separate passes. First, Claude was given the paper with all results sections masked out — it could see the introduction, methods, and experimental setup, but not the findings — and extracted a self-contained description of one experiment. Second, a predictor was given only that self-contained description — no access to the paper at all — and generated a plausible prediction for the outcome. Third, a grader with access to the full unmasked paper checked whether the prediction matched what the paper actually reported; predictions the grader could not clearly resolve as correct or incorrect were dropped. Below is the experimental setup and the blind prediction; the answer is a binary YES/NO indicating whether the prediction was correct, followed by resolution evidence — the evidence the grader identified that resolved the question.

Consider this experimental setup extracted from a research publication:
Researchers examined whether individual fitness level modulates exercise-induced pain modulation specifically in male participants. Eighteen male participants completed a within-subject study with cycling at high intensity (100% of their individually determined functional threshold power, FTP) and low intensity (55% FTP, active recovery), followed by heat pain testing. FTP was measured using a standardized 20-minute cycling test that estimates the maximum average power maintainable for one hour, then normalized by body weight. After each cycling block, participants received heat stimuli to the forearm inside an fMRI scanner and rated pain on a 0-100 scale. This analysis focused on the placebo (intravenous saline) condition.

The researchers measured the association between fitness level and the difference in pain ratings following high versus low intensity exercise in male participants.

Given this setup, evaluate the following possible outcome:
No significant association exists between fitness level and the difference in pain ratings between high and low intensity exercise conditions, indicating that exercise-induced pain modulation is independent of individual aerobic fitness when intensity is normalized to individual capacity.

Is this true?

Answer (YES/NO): NO